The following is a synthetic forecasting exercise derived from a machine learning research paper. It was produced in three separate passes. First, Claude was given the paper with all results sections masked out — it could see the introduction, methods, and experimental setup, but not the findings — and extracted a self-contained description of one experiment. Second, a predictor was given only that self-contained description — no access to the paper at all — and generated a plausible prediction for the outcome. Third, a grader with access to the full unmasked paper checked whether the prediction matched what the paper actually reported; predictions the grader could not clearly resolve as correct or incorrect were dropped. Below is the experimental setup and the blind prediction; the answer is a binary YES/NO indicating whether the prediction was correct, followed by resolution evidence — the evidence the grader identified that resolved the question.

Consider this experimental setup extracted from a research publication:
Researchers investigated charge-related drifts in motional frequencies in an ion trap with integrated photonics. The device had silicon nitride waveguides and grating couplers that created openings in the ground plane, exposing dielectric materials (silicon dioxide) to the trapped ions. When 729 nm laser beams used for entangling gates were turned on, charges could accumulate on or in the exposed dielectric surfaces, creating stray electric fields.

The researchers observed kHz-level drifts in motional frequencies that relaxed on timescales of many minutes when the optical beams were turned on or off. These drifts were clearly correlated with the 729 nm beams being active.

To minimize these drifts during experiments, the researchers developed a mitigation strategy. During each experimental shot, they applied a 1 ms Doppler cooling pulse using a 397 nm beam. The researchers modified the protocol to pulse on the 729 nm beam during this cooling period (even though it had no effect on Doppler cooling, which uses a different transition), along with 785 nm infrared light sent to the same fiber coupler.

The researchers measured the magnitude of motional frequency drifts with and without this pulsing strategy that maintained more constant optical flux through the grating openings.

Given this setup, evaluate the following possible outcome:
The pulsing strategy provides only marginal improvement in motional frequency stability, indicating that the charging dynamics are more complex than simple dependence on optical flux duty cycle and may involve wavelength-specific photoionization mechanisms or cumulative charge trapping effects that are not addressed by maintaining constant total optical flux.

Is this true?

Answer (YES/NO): NO